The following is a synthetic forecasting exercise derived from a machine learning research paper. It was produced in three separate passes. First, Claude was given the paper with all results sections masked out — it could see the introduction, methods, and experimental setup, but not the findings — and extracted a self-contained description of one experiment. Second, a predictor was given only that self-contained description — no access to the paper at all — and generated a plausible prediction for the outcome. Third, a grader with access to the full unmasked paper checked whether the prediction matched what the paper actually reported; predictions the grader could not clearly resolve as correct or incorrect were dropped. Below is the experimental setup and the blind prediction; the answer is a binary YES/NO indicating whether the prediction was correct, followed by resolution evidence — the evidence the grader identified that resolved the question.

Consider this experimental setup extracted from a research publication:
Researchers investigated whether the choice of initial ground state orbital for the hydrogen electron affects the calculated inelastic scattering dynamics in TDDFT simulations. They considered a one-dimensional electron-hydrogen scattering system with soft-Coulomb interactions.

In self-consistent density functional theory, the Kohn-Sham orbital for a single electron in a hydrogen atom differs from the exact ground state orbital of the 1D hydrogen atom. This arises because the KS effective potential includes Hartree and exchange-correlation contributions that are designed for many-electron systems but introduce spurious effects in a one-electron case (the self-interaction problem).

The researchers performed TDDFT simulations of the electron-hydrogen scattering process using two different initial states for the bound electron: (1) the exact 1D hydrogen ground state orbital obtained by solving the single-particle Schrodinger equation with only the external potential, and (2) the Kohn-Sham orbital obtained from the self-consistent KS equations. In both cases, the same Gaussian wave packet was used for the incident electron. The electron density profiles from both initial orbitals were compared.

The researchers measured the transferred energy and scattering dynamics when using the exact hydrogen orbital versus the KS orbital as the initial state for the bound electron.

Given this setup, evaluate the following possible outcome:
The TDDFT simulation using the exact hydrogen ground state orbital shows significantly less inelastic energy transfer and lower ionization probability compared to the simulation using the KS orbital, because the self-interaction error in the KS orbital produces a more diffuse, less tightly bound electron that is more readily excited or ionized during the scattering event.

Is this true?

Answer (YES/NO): NO